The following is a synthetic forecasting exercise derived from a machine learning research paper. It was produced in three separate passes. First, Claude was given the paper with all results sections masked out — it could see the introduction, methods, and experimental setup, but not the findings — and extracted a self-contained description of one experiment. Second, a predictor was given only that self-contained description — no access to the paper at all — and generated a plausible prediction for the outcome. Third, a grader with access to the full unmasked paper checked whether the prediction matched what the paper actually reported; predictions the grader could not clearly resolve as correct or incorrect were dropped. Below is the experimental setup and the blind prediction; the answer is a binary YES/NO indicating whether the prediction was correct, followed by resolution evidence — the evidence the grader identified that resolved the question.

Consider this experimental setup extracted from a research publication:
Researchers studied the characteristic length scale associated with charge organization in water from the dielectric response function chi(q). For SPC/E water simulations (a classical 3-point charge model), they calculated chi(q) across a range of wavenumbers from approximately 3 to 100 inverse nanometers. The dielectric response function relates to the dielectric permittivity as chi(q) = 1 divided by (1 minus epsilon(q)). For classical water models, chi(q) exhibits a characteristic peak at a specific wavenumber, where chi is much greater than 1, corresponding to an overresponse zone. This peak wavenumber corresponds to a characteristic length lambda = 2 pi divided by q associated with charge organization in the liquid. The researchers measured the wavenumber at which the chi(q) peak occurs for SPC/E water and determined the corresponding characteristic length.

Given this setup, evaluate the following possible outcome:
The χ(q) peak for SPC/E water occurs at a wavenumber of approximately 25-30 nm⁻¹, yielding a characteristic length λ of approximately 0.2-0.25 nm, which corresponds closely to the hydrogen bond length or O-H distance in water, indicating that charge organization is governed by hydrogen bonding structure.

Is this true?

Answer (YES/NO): YES